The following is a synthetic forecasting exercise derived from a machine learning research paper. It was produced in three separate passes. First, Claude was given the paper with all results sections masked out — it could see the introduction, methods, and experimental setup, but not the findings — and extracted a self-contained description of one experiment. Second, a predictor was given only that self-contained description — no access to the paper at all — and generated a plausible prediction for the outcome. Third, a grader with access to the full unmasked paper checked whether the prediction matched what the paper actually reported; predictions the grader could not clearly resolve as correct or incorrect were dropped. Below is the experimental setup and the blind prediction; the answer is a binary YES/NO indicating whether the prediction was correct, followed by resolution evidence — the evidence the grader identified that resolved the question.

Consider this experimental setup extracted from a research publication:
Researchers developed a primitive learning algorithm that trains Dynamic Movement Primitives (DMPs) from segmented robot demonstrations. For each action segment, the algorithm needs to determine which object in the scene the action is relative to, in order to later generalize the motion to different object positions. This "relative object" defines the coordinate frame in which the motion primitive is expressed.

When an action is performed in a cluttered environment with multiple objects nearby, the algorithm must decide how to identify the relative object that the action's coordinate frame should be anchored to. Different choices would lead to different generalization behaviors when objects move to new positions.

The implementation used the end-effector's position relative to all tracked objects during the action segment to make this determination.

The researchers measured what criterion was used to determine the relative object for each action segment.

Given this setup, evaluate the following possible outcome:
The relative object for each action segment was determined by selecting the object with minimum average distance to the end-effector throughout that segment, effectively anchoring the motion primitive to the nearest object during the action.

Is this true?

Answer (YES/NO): NO